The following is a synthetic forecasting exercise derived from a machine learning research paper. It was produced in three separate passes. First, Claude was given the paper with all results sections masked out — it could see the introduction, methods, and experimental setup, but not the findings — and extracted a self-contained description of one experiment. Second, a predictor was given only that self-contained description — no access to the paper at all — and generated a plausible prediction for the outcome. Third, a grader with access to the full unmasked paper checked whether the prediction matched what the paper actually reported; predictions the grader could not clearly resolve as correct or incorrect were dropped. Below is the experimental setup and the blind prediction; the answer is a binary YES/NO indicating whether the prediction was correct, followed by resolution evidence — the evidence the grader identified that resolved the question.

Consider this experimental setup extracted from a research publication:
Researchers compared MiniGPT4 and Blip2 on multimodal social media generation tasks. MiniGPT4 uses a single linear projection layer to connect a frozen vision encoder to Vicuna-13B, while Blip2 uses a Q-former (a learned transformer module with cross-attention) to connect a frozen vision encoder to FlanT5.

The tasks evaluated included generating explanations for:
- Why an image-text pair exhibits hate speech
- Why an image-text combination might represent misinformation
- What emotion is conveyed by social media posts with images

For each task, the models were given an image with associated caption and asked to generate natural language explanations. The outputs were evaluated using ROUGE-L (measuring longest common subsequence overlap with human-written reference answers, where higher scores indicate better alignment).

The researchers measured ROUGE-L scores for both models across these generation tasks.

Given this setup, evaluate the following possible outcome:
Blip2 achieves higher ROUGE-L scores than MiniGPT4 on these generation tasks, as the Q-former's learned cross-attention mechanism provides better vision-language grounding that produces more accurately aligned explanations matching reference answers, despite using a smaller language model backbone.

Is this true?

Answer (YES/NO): NO